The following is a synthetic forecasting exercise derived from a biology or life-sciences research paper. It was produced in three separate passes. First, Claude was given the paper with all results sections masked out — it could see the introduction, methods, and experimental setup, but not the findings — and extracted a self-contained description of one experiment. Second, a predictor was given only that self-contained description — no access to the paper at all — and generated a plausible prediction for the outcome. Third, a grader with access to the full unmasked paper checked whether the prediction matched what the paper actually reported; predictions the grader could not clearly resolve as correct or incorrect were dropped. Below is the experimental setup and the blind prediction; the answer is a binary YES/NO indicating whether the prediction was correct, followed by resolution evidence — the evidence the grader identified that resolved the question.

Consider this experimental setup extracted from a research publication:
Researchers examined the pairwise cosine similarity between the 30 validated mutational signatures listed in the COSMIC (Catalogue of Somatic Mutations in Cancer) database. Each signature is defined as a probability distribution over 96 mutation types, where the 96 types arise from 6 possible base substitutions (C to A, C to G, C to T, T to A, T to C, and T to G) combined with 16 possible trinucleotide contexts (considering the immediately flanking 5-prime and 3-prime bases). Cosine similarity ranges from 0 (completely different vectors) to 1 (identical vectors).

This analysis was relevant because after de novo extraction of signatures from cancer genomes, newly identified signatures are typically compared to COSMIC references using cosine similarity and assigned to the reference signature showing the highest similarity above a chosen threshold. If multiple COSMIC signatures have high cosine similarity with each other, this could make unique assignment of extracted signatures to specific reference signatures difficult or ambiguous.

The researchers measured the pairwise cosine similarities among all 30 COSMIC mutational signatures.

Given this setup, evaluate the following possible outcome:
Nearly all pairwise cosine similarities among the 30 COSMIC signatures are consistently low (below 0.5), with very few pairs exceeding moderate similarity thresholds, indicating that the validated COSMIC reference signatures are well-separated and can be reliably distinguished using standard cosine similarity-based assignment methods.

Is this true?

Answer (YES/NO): NO